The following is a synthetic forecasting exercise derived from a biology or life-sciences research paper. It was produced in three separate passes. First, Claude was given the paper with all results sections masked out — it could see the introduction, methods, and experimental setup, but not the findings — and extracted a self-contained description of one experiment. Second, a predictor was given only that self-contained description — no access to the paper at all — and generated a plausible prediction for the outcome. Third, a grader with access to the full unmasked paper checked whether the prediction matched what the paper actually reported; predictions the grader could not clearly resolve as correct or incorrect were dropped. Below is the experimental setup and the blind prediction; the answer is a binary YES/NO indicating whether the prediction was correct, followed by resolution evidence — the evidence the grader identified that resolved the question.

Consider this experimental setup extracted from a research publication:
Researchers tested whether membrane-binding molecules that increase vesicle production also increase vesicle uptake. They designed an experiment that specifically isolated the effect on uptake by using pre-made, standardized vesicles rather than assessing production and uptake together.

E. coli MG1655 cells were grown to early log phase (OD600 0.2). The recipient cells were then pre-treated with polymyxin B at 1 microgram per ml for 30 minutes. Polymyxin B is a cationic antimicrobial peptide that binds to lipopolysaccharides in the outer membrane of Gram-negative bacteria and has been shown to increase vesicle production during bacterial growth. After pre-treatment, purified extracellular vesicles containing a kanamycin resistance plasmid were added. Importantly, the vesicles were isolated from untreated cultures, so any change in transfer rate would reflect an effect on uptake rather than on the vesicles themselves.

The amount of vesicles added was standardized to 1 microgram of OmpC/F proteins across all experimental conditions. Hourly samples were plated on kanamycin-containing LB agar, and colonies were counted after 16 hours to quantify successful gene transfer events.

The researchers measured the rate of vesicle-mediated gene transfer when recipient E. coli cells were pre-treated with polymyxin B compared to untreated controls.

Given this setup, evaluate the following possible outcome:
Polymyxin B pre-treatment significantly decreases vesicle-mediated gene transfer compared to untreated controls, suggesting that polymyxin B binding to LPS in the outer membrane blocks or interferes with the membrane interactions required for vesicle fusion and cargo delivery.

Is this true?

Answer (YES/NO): NO